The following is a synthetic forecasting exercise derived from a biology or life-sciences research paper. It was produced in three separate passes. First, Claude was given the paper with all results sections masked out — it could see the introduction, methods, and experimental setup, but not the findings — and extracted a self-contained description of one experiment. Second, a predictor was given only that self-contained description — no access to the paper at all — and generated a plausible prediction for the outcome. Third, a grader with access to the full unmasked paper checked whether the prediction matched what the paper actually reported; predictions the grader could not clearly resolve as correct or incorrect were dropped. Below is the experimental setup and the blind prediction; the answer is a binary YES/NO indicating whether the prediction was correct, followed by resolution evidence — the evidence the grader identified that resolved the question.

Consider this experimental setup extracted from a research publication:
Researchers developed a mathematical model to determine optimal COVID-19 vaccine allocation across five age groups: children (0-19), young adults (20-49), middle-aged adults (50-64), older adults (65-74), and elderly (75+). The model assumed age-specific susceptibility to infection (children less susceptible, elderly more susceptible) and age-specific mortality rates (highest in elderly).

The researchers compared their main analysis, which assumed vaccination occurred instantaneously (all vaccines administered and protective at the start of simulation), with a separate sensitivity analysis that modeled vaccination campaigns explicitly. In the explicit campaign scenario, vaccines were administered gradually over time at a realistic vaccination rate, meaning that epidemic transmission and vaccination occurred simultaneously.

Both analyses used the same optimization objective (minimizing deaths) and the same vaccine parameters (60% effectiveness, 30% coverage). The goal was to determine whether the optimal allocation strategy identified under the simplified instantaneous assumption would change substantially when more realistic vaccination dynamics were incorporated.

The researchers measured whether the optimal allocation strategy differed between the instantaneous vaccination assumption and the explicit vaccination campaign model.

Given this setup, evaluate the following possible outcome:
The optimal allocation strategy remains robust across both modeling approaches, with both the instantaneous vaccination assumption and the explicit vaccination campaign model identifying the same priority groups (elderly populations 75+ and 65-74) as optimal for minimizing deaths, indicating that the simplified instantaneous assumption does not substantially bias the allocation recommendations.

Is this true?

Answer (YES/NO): YES